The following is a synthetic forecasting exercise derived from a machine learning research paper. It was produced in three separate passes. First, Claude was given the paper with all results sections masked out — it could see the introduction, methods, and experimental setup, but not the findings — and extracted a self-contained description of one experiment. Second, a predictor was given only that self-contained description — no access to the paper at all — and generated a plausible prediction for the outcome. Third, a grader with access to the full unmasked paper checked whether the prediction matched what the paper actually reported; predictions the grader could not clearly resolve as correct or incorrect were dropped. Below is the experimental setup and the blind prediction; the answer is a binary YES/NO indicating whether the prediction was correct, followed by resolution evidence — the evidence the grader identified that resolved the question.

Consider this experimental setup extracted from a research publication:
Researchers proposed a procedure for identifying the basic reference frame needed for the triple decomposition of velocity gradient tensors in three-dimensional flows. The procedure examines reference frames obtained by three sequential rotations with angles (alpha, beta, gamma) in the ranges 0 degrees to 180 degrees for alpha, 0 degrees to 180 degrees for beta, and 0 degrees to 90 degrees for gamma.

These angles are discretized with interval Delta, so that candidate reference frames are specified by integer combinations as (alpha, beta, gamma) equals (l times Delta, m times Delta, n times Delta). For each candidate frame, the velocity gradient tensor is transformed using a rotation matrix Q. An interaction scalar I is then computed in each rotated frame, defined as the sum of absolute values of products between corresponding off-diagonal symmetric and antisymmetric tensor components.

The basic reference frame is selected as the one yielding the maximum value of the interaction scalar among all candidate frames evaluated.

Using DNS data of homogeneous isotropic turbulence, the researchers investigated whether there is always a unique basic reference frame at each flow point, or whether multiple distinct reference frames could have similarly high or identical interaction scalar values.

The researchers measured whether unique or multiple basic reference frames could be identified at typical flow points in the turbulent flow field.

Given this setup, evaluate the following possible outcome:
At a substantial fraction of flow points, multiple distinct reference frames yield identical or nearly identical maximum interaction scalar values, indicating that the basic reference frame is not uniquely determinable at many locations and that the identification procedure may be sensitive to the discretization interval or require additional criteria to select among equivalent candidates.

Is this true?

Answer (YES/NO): NO